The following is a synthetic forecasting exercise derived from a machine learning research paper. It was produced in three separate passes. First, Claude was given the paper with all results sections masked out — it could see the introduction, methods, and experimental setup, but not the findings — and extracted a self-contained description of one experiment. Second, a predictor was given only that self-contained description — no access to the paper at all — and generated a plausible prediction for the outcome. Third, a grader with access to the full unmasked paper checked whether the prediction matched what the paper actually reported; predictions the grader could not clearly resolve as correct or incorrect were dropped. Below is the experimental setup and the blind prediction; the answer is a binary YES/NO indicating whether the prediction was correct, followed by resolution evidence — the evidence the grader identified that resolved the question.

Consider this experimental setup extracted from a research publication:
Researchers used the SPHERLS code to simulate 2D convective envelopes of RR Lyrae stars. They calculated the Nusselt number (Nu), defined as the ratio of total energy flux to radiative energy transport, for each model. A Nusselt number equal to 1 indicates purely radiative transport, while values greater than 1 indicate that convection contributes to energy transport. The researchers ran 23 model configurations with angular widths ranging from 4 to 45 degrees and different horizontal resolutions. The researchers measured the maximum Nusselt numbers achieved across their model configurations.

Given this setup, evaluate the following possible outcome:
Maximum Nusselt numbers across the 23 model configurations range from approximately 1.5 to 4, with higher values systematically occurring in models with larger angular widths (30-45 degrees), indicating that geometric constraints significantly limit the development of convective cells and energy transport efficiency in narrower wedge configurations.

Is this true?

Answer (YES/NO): NO